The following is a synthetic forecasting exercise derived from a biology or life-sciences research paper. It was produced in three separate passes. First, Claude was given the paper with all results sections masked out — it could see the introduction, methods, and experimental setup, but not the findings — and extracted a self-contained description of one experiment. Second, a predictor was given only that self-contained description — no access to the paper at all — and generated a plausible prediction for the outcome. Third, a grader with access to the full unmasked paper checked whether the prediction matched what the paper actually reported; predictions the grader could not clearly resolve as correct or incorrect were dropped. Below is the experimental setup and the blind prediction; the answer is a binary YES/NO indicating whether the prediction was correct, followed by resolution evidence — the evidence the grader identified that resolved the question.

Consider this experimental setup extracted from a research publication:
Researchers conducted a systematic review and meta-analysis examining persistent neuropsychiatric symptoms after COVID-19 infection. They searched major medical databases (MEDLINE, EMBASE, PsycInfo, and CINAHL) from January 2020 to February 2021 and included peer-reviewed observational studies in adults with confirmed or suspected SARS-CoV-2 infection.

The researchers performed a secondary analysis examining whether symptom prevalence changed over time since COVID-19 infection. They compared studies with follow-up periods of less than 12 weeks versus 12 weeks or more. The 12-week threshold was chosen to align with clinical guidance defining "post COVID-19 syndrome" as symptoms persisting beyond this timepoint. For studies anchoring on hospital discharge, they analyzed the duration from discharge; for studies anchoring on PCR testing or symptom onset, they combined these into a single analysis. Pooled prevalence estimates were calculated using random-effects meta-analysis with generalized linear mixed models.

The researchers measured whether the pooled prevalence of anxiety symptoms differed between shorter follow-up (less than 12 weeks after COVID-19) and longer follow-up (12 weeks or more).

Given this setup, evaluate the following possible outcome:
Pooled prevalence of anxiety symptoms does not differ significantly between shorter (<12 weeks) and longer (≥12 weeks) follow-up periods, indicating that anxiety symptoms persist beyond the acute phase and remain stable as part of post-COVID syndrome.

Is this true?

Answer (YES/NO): YES